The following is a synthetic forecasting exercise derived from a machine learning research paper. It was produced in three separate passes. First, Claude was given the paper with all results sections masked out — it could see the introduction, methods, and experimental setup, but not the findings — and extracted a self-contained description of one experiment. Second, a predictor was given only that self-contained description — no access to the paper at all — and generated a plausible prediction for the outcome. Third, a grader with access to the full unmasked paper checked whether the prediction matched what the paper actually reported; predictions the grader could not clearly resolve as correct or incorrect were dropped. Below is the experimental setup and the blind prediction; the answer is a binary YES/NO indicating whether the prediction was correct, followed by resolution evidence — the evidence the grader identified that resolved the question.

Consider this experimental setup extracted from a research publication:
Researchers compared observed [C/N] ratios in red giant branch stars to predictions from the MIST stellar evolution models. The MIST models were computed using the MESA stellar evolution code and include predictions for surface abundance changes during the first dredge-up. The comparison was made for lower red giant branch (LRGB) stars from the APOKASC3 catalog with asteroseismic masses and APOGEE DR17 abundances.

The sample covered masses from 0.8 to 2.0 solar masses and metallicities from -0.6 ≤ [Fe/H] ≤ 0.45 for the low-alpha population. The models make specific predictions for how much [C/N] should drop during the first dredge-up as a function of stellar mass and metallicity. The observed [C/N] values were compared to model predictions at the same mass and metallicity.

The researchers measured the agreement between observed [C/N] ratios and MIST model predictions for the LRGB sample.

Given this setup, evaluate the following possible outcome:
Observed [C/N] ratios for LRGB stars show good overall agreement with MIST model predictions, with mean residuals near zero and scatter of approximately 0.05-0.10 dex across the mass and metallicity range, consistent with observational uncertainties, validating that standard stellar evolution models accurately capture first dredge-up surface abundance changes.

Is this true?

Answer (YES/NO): NO